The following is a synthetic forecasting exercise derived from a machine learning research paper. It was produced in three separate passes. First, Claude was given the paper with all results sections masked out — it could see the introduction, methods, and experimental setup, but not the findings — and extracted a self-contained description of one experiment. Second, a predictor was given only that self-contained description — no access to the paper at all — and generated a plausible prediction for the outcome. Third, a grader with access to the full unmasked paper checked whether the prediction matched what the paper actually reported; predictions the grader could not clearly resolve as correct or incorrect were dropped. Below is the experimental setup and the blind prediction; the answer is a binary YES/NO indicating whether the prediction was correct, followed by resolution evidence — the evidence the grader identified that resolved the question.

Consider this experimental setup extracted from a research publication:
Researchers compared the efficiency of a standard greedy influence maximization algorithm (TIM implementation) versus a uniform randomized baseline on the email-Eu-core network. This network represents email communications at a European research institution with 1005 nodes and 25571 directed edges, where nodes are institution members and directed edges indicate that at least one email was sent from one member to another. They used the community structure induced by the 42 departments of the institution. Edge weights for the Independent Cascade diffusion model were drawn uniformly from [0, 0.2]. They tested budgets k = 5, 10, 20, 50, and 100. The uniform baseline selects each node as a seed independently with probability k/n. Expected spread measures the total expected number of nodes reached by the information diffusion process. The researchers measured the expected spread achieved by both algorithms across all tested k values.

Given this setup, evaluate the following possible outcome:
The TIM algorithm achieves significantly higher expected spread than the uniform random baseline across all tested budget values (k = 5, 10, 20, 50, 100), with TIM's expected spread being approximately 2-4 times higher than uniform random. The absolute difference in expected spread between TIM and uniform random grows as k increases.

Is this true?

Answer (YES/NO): NO